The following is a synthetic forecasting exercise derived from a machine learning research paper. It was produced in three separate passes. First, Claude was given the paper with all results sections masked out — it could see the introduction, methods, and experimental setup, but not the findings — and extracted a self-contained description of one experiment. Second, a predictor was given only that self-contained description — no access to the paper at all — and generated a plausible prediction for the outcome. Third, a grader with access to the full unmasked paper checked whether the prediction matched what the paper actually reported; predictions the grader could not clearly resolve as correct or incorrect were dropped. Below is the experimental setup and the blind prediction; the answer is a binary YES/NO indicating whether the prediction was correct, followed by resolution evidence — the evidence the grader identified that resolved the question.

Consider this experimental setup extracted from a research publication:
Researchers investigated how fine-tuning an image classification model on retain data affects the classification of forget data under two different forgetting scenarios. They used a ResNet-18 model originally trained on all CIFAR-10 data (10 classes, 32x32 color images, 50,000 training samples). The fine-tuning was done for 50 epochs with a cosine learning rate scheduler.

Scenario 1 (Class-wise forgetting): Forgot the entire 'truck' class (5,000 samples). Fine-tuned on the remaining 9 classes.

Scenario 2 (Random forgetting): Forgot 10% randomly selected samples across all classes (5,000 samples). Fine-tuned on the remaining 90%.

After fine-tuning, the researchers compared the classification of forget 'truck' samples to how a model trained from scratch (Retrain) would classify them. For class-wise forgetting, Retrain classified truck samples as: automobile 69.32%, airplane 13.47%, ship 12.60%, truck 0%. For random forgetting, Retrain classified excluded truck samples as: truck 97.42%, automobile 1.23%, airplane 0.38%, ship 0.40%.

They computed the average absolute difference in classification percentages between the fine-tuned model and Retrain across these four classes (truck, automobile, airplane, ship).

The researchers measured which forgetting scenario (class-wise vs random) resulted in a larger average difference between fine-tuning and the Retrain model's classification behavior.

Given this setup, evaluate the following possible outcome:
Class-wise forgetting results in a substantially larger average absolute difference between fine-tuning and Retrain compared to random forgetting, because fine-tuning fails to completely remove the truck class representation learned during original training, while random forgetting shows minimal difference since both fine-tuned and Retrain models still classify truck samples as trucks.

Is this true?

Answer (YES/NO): NO